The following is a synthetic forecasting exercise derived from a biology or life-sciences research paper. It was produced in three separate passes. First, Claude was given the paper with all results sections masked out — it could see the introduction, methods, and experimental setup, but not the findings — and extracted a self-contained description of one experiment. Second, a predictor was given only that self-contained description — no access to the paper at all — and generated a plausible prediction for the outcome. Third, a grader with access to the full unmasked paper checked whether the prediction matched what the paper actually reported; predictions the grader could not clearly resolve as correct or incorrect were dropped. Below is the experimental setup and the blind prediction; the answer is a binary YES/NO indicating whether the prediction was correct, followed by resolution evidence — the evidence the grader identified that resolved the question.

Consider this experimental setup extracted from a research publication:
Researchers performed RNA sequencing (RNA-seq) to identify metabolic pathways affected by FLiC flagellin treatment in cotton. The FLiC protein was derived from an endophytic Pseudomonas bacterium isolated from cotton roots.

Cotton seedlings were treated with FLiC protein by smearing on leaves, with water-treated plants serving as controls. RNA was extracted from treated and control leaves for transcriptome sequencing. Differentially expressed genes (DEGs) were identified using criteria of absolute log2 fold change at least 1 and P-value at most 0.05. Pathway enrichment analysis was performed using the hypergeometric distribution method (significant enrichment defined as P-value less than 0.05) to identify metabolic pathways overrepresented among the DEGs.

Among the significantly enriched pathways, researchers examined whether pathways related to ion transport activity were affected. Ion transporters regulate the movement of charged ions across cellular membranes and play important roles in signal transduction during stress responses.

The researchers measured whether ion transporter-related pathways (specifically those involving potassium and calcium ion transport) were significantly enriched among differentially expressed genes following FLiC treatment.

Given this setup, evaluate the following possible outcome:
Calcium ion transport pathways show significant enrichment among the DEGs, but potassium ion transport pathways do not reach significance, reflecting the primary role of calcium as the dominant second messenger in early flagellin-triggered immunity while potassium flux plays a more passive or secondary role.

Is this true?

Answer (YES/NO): NO